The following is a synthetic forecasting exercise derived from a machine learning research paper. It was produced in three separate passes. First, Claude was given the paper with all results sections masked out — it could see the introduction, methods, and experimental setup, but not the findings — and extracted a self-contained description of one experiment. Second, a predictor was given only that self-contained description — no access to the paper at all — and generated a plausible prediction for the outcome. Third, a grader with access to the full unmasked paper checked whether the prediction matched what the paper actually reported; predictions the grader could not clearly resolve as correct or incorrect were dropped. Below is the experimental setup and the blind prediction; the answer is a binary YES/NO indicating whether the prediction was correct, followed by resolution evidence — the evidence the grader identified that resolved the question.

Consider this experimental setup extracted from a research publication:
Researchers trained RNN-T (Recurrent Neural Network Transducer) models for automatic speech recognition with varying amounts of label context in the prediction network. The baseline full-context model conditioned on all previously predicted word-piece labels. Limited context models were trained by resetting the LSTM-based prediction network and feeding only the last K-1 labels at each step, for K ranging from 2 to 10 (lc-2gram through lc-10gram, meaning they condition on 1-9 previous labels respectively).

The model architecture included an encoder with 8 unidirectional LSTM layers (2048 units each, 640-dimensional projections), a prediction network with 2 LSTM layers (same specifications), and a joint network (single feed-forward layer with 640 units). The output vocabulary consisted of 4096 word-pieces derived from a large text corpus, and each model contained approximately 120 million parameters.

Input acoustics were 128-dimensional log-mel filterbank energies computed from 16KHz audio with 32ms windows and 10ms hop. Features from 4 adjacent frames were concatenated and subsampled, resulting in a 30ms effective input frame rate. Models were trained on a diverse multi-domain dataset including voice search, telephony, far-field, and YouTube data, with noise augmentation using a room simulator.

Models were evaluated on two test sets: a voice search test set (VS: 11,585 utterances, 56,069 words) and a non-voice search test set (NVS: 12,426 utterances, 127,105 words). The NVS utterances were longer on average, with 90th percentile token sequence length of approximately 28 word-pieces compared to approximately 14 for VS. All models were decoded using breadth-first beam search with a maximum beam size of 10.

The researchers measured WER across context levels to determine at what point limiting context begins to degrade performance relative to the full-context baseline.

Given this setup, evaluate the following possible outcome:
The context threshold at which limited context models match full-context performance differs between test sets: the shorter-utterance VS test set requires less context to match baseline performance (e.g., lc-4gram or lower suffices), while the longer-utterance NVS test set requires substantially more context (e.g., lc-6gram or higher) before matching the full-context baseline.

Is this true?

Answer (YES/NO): NO